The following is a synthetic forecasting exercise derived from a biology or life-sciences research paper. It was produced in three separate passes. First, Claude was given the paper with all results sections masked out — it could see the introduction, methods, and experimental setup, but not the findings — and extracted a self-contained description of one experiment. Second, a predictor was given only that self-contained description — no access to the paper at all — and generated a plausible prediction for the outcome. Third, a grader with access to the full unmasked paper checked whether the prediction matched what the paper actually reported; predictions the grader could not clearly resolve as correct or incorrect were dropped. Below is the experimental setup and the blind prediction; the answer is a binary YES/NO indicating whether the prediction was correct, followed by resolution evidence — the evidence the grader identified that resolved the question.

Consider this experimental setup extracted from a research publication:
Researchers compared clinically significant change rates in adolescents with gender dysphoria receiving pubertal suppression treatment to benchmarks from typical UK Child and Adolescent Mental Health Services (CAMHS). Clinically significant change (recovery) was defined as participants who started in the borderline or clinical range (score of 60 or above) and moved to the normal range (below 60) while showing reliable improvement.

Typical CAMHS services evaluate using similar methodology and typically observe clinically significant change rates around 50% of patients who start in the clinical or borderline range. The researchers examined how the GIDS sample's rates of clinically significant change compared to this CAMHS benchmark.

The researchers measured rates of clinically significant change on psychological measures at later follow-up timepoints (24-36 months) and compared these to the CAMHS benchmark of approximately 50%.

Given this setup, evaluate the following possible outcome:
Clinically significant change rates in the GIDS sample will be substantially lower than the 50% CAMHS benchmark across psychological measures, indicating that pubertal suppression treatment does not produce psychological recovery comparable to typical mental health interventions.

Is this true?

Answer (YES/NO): YES